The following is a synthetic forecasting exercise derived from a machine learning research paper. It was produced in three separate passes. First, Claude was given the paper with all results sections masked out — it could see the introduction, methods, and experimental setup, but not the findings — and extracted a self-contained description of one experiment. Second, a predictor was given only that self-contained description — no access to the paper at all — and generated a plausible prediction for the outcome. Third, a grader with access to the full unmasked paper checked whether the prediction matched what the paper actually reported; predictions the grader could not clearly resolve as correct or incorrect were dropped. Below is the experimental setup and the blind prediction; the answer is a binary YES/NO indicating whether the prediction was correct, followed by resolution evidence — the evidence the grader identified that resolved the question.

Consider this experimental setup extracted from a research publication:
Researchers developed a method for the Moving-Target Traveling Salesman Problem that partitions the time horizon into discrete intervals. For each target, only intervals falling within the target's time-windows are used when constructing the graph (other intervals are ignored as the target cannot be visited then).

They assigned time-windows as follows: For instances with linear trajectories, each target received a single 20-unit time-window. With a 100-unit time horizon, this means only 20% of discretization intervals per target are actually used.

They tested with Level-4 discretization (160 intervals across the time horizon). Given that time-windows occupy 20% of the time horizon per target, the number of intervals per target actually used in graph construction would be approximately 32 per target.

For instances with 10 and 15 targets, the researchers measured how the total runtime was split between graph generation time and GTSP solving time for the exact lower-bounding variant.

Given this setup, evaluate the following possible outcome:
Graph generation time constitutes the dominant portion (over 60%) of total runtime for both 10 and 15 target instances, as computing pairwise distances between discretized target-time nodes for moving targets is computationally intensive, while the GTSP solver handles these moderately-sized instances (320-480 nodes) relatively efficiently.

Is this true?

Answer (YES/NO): NO